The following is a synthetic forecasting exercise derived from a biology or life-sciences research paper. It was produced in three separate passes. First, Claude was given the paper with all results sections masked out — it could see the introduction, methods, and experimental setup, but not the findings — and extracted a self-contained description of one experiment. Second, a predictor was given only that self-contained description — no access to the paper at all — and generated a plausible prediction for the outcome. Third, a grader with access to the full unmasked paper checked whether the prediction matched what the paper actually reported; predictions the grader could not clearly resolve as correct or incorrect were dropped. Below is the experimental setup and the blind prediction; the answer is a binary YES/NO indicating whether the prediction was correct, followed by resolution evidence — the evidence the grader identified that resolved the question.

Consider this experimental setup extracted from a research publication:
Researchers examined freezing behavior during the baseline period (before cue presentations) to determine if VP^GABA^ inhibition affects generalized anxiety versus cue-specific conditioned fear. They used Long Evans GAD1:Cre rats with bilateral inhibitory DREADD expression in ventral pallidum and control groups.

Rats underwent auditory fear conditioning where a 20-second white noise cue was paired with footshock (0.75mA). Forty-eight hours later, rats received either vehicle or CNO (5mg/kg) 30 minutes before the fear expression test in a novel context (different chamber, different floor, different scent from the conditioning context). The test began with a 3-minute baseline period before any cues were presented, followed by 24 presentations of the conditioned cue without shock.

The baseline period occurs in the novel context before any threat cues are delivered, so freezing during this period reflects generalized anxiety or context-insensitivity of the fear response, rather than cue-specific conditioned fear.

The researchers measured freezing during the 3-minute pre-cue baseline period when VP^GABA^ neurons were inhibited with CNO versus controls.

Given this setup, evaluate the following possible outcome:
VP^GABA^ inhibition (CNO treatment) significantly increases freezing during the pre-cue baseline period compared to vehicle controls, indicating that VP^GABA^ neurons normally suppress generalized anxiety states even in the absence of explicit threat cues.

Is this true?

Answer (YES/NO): NO